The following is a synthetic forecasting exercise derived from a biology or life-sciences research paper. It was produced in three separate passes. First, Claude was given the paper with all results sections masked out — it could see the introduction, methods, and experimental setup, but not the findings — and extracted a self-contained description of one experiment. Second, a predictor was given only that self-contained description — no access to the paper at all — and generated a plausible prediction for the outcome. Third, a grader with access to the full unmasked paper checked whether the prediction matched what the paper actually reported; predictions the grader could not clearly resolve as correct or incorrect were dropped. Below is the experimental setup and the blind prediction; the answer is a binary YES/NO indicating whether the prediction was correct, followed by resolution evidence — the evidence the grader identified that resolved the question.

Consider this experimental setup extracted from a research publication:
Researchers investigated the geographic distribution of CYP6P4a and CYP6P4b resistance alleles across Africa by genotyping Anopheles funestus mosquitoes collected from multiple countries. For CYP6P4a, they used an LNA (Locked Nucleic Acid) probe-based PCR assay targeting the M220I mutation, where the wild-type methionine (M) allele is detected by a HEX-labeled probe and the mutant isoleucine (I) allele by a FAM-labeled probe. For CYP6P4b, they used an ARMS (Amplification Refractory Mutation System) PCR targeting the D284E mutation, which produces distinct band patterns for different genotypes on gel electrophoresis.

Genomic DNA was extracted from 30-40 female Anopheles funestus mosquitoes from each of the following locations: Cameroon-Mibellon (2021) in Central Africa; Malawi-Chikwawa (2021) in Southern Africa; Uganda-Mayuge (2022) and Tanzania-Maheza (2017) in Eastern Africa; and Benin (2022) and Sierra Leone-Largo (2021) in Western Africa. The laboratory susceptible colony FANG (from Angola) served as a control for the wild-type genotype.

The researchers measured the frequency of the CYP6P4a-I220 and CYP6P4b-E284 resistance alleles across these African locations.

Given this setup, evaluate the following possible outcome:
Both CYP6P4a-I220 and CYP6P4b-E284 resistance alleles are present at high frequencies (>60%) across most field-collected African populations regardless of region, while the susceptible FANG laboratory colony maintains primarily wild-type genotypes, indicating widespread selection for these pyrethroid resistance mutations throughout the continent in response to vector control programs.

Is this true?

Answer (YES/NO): NO